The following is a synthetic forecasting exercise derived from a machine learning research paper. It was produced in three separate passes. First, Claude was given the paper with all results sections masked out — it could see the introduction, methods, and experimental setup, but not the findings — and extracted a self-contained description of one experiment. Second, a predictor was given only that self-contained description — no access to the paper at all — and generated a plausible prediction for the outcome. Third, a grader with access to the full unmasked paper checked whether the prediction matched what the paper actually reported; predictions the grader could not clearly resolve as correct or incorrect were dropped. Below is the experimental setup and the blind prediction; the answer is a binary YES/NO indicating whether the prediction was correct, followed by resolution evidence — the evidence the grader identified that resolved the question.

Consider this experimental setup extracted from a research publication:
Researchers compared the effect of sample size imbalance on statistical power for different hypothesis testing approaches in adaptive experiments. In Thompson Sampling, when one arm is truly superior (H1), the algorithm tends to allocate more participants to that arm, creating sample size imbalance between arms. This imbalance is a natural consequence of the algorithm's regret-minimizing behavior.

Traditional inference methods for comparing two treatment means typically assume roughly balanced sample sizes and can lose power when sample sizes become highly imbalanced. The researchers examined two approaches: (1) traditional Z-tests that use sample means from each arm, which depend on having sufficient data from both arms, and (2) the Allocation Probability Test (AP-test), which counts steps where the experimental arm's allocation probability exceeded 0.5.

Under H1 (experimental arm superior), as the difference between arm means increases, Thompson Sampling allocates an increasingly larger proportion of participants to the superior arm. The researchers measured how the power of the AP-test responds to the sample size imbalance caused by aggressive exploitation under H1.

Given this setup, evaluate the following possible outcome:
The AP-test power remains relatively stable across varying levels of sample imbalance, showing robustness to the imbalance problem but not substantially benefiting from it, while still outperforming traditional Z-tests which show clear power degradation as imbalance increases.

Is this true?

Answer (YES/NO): NO